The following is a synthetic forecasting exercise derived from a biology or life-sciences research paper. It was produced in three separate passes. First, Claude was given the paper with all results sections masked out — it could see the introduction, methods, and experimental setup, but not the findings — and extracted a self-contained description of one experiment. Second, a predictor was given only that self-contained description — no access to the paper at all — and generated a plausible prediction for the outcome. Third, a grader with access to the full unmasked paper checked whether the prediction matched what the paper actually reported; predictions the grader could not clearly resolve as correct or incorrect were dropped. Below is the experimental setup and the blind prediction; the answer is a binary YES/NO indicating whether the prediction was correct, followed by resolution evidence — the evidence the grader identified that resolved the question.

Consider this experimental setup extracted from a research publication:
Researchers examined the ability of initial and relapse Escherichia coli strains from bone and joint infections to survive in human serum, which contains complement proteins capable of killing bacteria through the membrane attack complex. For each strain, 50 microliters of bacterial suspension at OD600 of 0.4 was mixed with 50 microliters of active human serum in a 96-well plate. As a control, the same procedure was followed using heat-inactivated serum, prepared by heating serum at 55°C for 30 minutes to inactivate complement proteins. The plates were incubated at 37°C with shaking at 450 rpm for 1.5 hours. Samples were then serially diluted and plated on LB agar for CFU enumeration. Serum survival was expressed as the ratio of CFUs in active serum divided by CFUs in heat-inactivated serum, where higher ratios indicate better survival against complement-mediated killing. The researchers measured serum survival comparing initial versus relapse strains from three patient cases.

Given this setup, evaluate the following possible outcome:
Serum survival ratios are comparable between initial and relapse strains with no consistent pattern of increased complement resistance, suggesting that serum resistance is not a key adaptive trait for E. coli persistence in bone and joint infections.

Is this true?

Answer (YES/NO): NO